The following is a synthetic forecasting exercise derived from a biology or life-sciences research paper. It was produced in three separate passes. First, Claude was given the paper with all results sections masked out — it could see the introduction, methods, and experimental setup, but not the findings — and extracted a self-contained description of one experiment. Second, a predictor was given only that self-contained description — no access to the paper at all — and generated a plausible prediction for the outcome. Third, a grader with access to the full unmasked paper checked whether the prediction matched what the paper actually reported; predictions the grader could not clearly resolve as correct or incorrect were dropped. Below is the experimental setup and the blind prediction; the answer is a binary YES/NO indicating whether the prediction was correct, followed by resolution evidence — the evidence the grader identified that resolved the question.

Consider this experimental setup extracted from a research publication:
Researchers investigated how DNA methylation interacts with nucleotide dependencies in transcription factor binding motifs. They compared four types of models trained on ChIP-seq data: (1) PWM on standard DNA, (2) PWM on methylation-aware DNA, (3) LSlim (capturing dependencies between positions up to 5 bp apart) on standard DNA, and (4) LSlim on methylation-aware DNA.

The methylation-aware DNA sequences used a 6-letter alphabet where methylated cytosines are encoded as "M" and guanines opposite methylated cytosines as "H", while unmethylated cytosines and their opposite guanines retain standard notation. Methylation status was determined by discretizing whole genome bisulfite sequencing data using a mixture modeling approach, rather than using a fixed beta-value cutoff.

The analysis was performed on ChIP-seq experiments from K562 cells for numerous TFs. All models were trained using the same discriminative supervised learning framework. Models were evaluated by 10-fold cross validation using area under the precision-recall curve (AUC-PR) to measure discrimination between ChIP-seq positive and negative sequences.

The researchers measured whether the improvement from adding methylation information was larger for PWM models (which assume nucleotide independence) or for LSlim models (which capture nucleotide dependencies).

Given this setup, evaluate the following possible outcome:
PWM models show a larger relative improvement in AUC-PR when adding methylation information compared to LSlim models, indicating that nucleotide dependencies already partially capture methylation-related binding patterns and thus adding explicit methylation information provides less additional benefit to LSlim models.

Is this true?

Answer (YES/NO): YES